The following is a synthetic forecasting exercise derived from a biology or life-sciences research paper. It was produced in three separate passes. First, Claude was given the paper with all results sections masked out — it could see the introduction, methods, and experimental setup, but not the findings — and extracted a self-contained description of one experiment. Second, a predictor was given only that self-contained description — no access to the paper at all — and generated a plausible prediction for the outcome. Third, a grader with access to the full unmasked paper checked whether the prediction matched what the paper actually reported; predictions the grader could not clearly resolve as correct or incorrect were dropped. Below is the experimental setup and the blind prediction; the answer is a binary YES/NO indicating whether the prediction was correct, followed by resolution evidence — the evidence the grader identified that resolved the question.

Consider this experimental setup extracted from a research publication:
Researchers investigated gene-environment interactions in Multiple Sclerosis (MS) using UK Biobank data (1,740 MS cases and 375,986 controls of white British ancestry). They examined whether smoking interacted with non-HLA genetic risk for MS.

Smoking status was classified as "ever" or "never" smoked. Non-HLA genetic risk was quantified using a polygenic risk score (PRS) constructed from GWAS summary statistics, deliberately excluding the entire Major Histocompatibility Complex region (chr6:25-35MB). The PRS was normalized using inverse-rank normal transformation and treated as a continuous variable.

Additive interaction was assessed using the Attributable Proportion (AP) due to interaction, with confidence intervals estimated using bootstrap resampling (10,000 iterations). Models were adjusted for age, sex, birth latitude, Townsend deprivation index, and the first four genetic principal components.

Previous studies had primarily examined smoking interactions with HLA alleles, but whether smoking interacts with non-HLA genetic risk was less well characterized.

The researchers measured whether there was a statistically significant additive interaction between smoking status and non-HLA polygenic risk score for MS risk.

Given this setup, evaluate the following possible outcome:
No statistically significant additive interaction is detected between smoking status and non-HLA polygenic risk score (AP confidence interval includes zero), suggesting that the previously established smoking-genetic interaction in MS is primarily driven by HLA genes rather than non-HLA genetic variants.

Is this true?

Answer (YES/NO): YES